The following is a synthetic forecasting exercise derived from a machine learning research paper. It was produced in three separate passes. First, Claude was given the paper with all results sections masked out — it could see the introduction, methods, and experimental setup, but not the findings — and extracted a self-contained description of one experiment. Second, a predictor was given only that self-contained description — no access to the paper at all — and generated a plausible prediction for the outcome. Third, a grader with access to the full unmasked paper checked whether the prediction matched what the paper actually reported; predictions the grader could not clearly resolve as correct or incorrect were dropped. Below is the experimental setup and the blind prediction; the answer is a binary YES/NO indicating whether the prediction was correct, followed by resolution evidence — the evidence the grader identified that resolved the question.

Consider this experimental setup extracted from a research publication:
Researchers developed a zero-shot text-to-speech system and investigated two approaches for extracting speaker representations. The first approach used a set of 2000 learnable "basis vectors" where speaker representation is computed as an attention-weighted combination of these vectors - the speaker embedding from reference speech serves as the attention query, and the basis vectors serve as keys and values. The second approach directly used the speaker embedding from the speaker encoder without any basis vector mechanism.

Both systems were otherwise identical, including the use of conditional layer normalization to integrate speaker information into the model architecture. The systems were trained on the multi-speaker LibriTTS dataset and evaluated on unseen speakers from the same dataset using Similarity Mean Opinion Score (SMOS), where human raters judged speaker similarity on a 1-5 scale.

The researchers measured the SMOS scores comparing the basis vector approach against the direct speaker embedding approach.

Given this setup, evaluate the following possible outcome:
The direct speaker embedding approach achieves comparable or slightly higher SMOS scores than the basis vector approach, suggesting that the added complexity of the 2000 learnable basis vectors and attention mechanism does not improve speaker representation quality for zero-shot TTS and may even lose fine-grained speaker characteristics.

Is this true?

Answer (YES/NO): NO